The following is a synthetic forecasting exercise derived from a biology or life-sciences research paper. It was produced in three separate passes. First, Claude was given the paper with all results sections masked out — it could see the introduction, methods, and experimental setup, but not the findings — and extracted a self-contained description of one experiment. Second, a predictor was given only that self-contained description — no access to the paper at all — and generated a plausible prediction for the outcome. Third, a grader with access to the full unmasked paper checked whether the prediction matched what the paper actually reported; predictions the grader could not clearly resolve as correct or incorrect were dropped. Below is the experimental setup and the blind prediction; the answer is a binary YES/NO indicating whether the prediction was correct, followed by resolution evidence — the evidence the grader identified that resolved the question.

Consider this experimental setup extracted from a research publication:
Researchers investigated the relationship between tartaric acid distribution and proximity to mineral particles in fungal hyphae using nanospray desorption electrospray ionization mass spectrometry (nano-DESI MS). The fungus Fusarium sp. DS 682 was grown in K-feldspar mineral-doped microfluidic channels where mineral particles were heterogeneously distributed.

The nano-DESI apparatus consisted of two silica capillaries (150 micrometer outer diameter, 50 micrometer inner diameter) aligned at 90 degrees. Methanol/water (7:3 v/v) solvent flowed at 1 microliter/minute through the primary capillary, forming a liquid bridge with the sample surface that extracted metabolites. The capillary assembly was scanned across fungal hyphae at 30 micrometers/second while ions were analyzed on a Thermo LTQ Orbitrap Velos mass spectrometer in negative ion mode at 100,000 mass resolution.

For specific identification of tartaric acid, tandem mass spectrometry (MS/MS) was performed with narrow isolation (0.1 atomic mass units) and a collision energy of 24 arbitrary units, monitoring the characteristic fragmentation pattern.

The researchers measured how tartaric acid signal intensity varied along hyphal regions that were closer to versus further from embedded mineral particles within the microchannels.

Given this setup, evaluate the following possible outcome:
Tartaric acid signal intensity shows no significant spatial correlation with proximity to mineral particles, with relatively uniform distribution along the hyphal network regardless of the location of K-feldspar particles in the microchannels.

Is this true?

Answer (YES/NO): NO